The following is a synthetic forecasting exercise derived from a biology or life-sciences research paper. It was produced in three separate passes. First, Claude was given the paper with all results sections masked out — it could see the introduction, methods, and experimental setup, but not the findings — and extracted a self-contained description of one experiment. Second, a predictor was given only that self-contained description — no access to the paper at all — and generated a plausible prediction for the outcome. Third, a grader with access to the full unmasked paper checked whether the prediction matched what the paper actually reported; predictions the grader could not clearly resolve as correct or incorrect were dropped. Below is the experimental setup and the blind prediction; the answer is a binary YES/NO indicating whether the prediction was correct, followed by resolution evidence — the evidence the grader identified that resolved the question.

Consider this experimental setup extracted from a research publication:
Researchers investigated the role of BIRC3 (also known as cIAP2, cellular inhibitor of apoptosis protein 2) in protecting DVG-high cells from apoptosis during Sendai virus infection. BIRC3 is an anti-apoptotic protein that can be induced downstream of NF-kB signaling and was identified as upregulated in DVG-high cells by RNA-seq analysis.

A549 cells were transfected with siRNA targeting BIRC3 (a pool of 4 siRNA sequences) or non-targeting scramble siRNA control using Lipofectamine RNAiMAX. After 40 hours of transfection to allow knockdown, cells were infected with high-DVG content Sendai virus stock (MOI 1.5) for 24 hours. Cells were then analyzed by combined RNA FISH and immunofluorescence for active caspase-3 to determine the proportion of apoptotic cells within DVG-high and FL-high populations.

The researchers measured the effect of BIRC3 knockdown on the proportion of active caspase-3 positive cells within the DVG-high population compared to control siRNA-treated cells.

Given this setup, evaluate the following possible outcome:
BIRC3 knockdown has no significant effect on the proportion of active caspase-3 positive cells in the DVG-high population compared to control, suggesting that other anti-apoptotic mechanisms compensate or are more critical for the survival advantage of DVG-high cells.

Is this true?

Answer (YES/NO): NO